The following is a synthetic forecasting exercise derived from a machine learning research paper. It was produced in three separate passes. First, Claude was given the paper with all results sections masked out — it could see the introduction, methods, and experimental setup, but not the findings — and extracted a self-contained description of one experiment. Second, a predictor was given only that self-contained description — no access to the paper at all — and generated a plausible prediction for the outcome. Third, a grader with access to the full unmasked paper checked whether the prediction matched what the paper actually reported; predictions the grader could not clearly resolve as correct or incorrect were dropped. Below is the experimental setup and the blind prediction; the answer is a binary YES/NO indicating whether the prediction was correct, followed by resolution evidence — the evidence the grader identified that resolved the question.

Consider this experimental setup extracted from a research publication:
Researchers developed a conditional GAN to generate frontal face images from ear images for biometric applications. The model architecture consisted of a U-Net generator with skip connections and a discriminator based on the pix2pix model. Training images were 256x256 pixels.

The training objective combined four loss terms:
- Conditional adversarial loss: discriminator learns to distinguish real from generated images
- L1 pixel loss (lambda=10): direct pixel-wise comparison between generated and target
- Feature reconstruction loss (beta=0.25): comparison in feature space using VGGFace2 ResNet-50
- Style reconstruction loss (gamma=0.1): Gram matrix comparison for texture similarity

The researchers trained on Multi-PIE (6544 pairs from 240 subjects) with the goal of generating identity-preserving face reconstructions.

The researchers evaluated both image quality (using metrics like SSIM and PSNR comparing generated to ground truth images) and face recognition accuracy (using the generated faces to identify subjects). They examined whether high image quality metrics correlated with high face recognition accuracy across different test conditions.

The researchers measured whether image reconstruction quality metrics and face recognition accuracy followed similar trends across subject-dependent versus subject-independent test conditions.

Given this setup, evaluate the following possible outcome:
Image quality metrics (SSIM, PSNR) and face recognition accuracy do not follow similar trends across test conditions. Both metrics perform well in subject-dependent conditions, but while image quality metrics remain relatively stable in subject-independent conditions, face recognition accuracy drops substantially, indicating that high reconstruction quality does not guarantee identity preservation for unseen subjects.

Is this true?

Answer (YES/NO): NO